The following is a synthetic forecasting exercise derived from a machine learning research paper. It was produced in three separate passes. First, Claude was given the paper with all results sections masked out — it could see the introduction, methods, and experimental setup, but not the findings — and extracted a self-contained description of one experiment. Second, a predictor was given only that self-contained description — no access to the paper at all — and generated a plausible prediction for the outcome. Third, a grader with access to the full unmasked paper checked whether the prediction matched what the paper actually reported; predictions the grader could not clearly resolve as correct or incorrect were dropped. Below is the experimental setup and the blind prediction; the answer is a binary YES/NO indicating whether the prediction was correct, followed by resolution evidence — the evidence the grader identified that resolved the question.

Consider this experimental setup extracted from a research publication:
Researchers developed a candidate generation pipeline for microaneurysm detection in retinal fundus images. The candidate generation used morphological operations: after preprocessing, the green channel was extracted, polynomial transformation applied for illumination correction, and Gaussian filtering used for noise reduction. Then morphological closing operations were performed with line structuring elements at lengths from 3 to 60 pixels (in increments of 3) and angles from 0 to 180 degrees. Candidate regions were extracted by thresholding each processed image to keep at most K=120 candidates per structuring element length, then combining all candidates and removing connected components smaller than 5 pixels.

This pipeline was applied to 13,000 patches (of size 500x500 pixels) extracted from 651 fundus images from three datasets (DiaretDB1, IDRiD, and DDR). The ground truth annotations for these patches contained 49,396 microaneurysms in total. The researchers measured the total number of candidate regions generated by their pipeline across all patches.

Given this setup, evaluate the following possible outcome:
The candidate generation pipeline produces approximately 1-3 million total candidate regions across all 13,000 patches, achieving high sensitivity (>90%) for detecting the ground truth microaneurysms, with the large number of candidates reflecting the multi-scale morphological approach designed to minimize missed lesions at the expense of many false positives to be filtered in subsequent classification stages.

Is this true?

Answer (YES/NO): NO